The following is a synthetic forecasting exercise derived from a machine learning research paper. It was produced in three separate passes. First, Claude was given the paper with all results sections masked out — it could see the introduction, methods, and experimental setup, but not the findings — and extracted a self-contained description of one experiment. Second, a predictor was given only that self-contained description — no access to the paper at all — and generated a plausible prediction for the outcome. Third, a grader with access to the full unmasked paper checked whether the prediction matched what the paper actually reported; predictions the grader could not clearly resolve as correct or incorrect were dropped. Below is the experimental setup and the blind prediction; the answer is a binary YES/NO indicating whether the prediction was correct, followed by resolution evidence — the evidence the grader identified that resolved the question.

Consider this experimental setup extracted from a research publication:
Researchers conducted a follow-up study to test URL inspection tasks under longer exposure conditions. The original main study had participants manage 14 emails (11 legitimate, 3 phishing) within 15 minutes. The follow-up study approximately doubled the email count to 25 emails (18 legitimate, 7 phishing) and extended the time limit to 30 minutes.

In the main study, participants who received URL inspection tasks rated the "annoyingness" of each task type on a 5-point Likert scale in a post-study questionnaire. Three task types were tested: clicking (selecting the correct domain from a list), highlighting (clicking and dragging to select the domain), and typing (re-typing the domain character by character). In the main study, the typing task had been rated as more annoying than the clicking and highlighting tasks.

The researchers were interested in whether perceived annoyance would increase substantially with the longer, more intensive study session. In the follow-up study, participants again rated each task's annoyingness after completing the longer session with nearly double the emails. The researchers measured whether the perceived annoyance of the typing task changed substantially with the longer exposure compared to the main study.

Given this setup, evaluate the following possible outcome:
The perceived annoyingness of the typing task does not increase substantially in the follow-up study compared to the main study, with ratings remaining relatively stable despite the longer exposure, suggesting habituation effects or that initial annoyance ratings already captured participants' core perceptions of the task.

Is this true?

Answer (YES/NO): YES